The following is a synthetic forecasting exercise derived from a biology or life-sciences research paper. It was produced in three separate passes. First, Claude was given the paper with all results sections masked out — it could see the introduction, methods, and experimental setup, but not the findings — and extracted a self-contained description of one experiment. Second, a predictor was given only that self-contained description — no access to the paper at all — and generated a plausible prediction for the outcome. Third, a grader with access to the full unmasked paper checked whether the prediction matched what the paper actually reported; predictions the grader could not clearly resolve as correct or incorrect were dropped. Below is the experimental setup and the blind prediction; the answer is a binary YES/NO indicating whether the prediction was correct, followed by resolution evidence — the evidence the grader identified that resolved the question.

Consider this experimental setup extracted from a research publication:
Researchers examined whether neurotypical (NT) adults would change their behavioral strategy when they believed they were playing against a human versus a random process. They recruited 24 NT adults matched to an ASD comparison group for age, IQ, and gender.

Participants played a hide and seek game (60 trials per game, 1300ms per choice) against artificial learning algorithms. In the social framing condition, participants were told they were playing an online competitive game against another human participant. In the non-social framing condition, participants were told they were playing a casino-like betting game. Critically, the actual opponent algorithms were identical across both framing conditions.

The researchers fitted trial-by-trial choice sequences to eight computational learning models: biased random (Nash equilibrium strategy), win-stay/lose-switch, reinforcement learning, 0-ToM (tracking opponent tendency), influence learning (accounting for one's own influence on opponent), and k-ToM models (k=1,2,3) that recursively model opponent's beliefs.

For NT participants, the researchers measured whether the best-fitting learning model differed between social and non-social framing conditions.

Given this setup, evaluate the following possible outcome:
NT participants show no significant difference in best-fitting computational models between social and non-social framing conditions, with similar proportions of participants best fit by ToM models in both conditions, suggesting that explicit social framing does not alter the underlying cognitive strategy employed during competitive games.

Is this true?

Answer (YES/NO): NO